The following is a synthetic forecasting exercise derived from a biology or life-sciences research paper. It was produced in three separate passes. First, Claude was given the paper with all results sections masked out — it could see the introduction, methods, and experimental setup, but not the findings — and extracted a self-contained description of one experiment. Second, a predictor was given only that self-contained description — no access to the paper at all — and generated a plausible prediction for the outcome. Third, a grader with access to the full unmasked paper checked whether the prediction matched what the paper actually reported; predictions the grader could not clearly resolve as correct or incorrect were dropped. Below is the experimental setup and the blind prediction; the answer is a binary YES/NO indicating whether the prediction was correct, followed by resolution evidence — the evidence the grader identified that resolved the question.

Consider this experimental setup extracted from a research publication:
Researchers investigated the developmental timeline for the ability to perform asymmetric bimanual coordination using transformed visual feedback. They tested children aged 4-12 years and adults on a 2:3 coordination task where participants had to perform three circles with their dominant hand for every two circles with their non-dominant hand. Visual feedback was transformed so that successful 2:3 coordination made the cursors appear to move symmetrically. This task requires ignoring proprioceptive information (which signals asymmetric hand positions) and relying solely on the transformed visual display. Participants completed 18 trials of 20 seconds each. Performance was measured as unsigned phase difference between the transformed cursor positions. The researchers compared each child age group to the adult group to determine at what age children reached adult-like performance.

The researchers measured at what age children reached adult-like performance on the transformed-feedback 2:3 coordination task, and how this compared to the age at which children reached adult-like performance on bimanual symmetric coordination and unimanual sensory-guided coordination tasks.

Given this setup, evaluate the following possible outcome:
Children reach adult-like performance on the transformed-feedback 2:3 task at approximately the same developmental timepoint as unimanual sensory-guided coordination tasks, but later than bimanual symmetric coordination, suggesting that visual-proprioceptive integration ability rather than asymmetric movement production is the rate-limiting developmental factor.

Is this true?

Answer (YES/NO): NO